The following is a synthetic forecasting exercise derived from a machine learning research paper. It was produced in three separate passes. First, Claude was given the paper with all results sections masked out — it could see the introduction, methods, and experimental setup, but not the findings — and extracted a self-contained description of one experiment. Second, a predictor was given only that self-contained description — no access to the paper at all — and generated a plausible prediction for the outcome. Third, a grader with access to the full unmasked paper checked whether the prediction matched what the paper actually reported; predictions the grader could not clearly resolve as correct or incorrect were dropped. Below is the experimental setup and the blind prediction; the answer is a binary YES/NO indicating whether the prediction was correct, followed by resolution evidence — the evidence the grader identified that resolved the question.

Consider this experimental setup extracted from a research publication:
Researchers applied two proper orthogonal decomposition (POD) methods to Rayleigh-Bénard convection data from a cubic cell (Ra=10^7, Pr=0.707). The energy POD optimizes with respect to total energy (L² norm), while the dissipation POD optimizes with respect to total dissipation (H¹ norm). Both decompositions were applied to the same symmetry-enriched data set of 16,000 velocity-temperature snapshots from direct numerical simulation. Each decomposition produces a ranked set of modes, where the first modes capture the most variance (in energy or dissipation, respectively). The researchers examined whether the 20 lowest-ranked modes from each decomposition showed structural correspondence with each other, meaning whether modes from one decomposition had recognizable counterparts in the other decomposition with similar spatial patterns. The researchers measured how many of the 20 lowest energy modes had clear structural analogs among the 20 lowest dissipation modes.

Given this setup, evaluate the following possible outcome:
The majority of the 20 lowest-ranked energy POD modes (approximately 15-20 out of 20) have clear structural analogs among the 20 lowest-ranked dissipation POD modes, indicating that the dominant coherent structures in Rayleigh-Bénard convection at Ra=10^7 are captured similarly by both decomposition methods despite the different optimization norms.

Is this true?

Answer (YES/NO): YES